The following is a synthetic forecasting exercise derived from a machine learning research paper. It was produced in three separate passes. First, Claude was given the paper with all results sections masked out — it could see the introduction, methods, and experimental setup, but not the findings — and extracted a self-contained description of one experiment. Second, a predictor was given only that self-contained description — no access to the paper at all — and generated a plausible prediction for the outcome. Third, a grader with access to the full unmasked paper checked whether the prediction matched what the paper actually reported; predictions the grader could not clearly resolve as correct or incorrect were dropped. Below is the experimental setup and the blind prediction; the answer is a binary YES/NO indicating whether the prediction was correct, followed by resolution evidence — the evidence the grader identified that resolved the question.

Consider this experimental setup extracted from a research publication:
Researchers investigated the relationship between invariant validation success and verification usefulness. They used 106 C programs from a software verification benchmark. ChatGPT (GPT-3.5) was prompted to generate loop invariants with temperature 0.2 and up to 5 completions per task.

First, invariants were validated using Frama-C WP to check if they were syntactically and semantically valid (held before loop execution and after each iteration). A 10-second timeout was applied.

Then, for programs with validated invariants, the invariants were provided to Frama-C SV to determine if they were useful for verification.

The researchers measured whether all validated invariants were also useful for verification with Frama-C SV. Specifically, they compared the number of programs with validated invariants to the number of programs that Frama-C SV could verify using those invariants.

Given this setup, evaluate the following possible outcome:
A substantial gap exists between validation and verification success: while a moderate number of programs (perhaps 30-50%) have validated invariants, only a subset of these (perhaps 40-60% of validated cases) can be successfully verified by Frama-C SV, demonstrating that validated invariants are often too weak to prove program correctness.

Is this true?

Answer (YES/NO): NO